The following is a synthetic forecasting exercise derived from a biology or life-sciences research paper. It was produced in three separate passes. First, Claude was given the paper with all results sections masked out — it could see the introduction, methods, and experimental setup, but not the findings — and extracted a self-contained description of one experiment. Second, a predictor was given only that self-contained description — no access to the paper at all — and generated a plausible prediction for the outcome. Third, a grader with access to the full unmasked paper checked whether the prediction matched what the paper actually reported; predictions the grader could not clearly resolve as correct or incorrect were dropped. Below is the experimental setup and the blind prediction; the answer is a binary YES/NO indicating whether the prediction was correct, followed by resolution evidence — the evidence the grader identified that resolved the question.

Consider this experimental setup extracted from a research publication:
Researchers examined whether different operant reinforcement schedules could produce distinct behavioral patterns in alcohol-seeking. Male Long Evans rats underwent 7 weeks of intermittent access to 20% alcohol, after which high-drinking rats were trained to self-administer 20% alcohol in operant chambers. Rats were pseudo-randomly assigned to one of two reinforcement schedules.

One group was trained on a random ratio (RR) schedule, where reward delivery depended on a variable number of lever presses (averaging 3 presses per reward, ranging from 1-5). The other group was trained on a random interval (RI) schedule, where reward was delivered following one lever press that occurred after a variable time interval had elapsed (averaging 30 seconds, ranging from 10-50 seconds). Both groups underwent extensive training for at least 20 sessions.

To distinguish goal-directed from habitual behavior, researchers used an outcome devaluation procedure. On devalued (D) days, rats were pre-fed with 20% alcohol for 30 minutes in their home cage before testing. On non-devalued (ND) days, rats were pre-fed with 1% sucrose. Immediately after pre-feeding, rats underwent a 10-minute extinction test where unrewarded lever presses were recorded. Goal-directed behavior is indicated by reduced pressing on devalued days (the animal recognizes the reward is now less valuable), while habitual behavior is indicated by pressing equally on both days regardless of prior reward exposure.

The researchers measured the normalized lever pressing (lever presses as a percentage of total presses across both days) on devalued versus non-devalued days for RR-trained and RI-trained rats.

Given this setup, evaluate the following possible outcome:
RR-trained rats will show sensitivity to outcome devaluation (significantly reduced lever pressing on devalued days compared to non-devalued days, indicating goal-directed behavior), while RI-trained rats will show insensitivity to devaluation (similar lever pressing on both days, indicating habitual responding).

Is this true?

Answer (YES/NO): YES